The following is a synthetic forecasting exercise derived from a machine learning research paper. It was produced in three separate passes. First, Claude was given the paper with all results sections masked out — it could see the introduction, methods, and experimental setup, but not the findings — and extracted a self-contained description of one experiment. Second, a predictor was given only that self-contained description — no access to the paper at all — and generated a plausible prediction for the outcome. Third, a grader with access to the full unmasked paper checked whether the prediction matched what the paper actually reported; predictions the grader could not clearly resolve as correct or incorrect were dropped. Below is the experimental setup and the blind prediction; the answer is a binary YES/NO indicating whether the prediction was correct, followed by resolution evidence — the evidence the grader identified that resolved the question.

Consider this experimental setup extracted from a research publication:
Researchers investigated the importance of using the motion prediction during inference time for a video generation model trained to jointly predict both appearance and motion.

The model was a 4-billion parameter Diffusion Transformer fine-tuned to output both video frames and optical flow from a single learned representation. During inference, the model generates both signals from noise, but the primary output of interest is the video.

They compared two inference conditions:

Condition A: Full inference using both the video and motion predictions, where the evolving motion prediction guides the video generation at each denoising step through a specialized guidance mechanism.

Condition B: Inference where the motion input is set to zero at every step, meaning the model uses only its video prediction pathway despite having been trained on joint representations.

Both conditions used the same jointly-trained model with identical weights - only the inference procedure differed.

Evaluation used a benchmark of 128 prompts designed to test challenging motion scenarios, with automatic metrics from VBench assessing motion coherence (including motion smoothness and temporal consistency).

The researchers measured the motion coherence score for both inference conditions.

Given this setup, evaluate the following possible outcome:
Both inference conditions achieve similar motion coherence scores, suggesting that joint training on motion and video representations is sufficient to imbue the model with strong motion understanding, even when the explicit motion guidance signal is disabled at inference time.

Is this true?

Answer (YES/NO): NO